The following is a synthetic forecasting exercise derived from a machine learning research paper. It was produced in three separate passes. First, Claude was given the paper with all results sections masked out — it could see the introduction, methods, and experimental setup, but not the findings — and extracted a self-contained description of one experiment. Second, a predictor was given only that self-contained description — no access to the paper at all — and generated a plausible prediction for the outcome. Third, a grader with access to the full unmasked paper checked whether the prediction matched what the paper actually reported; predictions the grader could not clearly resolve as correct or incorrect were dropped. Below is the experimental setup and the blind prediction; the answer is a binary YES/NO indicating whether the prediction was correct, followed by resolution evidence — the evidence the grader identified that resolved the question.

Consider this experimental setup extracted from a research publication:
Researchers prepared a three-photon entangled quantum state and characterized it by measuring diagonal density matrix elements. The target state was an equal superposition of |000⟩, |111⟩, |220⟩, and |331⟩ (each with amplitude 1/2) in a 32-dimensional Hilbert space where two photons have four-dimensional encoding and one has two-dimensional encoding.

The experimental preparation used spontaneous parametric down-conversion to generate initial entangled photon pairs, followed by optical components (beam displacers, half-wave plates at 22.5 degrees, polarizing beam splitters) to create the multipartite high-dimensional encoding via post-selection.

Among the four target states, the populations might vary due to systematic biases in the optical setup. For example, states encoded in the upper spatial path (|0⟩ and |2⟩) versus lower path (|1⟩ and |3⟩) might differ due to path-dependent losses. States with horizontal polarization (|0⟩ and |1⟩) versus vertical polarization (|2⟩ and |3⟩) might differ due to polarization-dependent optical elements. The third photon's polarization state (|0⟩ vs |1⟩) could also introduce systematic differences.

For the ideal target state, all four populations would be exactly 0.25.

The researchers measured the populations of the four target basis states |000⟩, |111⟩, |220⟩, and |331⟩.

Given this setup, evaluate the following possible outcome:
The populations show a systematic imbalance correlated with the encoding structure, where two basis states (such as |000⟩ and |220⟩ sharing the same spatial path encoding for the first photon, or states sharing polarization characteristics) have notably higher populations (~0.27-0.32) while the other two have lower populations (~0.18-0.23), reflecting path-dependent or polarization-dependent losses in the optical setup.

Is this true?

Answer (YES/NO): NO